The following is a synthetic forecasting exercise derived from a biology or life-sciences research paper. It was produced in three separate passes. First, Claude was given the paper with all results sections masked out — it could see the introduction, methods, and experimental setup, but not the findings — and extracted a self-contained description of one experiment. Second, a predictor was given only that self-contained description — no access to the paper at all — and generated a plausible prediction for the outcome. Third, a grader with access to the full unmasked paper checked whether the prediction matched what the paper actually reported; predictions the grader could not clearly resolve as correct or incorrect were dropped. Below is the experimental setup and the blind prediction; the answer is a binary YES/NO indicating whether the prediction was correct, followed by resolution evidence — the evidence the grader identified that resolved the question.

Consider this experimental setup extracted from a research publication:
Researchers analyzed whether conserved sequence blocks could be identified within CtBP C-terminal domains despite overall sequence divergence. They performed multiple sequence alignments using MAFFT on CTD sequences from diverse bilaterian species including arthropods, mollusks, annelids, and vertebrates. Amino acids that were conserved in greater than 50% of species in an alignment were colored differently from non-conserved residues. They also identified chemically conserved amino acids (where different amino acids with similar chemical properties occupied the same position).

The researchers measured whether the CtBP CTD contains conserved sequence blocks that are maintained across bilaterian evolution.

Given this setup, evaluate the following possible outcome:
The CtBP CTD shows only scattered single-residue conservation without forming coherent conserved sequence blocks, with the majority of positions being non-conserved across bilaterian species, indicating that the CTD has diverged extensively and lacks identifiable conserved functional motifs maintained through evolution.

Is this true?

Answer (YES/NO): NO